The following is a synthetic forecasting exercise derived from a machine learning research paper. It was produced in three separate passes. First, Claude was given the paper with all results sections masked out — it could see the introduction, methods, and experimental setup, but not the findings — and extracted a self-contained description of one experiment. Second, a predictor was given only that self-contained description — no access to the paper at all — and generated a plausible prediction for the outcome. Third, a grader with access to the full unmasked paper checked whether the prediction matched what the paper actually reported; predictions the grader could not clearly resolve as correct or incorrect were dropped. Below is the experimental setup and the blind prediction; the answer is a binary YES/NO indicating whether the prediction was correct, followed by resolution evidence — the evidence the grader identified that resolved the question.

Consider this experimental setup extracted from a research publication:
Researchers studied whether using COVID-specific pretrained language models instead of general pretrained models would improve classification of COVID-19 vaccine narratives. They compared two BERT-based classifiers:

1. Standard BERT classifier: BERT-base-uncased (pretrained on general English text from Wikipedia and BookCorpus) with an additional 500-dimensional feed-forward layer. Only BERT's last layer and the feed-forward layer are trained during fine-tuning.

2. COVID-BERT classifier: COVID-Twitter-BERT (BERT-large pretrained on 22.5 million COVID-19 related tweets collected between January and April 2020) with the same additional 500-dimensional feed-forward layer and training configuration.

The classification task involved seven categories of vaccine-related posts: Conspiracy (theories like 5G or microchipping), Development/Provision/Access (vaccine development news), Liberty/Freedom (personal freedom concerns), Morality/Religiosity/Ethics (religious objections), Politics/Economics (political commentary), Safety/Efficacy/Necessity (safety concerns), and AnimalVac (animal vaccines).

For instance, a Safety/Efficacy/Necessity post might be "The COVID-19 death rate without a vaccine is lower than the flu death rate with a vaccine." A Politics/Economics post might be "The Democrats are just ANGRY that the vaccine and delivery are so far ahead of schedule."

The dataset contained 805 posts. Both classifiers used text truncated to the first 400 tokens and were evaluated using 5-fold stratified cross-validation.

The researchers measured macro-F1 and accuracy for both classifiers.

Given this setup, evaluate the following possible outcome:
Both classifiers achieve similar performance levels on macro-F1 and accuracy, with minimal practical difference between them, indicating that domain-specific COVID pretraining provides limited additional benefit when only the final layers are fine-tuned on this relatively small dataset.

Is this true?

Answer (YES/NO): NO